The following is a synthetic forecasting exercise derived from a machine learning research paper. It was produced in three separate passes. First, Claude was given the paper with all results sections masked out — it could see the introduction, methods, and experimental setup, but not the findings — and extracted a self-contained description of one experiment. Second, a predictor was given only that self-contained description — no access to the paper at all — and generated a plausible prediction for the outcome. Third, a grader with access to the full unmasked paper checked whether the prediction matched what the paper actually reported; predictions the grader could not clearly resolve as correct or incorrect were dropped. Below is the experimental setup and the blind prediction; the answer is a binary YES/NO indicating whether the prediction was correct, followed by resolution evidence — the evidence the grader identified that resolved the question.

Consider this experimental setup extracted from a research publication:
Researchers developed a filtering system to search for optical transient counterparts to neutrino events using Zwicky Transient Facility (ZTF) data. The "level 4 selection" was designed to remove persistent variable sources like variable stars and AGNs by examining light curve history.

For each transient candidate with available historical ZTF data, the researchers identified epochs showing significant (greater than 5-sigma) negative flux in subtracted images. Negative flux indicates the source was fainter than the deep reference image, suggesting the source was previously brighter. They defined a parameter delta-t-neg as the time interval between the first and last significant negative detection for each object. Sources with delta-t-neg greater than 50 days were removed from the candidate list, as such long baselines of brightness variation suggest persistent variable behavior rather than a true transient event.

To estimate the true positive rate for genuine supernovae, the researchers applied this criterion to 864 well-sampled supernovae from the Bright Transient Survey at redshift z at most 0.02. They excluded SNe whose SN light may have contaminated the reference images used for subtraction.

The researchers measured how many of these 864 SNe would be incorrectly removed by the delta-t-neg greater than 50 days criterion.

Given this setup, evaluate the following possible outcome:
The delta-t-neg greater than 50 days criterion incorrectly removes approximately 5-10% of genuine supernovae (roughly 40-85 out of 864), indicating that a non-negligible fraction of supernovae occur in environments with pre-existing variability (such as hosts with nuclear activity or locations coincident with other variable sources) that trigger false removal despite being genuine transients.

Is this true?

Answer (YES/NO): NO